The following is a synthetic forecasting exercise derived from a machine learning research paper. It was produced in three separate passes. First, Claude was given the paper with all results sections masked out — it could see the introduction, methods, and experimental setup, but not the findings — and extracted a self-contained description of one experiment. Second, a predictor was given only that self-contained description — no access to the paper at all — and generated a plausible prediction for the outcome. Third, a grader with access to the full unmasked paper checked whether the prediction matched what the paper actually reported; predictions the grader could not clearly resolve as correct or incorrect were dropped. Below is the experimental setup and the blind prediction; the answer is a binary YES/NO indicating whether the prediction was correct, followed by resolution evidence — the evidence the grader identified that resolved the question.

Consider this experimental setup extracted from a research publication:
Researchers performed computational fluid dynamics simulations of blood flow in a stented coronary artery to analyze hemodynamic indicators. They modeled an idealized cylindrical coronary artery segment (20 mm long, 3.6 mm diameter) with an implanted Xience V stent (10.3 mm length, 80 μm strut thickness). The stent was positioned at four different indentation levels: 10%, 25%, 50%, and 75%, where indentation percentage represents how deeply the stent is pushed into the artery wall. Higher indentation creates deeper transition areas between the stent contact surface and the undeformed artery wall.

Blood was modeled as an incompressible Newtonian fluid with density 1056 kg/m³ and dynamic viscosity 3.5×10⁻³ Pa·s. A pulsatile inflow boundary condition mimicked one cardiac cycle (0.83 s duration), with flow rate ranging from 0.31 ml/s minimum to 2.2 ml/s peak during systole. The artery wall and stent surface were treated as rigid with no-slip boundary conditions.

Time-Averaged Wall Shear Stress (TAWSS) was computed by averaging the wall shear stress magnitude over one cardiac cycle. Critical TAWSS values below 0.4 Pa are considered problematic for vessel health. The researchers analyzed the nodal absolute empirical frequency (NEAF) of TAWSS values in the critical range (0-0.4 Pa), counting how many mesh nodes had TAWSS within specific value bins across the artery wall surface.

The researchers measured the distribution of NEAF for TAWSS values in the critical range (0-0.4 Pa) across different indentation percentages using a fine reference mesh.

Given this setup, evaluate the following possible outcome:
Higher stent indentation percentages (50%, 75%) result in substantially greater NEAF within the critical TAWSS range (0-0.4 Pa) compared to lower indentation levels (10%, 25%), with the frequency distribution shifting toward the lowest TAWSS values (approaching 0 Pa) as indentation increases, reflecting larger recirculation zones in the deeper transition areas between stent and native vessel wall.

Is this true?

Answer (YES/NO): NO